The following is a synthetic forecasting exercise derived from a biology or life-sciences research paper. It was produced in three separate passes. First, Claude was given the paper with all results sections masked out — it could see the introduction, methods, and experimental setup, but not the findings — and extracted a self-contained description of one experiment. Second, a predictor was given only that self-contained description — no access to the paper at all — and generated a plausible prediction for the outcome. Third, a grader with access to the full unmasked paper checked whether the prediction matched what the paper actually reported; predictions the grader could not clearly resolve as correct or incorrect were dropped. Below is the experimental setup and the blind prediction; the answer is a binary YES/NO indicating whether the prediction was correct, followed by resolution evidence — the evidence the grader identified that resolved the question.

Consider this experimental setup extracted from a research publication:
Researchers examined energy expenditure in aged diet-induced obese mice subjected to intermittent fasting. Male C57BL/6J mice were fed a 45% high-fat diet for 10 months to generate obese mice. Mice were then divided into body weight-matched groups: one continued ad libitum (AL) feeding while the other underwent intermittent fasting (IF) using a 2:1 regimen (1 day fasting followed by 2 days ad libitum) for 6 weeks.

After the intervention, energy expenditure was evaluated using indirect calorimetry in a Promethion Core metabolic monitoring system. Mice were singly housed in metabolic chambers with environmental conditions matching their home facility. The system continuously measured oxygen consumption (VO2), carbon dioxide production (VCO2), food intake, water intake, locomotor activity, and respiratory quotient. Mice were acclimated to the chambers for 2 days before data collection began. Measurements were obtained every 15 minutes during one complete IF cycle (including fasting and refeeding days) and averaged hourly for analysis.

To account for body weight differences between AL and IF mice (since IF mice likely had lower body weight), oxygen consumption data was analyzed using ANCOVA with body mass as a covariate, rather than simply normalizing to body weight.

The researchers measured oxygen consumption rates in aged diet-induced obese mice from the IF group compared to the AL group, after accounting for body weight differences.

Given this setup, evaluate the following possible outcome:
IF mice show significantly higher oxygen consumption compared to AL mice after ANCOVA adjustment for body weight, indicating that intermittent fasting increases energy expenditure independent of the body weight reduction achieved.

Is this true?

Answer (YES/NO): NO